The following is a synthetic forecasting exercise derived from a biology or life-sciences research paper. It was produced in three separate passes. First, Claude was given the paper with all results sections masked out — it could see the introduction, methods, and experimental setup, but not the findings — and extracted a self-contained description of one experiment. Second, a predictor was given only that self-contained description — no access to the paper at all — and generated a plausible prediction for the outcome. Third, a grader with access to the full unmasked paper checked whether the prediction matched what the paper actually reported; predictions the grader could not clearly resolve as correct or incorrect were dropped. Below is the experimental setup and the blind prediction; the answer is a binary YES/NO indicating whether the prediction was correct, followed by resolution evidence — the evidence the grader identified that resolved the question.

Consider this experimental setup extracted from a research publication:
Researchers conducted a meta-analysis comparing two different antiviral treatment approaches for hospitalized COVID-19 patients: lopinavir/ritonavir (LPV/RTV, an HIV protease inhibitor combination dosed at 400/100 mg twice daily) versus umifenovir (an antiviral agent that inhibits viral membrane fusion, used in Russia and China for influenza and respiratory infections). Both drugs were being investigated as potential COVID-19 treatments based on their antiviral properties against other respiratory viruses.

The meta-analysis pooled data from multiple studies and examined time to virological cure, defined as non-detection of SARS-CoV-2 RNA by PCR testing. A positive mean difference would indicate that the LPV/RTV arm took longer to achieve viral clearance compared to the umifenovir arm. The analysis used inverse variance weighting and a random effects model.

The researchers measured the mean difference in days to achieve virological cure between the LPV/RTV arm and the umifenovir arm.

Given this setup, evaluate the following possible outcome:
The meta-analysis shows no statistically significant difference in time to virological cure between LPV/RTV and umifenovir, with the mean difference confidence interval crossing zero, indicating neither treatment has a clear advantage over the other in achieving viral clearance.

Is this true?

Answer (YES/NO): YES